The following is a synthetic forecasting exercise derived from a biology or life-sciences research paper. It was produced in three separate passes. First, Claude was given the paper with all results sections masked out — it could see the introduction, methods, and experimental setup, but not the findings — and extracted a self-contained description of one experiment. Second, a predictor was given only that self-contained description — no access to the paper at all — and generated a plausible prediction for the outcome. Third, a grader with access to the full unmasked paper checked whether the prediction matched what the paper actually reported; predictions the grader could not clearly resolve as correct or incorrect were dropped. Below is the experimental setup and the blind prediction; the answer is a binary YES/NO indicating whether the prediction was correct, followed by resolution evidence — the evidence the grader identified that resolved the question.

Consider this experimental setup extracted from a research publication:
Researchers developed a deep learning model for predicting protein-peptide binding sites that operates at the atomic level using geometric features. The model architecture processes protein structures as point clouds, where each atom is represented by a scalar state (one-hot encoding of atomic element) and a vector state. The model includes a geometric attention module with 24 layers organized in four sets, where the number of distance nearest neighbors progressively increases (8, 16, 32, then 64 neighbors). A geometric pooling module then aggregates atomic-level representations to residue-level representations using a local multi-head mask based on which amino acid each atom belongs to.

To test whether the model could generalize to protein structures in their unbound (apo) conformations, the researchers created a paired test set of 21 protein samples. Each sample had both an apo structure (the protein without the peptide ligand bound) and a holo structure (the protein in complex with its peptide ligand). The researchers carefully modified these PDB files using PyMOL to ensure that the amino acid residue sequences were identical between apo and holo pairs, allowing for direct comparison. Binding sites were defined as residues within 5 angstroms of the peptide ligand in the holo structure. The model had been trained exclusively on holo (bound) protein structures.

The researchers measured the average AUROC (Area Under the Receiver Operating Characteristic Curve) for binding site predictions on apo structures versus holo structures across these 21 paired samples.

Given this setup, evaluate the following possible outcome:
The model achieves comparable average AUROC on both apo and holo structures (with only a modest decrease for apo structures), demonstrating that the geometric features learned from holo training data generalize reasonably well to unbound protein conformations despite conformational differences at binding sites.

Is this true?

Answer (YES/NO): YES